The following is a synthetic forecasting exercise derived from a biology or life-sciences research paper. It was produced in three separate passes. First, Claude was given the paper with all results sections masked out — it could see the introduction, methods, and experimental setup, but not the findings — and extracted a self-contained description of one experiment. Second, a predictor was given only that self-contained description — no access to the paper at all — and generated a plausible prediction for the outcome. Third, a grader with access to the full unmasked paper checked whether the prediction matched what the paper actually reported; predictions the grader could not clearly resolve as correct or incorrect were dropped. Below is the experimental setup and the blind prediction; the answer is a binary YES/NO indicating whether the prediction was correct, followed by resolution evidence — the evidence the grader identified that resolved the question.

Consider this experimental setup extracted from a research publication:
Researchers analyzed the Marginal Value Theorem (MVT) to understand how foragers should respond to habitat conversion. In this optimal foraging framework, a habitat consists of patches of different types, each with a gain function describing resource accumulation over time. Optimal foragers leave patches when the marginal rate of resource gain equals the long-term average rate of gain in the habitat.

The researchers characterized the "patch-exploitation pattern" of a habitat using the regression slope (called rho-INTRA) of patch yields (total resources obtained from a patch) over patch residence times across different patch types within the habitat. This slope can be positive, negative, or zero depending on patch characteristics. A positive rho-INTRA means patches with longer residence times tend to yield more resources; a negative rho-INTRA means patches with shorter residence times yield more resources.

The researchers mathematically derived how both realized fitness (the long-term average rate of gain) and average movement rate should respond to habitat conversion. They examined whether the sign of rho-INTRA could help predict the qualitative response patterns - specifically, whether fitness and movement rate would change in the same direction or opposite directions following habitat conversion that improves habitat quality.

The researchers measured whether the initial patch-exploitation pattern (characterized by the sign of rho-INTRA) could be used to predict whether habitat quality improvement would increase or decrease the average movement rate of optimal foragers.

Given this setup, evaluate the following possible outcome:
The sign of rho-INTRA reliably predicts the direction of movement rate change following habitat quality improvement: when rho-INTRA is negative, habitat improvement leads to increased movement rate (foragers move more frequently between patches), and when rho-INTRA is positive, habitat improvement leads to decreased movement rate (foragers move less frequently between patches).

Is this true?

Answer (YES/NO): NO